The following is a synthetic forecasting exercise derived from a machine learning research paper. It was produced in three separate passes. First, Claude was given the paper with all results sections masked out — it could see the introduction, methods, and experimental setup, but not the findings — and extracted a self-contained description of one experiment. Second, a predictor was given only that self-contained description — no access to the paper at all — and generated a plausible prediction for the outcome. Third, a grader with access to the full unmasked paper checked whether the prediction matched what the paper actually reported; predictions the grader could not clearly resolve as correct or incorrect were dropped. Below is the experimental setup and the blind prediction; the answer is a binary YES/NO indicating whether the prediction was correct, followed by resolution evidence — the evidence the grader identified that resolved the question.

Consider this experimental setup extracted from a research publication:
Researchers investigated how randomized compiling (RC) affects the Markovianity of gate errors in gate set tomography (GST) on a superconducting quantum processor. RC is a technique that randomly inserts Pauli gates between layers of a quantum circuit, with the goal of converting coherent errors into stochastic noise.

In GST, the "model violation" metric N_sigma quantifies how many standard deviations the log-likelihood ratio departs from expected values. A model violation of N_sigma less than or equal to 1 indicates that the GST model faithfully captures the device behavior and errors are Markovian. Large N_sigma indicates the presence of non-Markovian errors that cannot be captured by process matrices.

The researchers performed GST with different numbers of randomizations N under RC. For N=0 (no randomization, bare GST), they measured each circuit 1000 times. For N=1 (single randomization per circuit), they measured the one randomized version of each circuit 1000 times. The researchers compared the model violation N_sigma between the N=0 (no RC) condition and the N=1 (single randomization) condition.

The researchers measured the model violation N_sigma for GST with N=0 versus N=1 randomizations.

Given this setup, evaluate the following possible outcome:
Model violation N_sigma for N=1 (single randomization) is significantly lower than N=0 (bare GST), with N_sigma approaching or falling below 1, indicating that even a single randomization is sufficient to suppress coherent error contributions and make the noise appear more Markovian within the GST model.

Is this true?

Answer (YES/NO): NO